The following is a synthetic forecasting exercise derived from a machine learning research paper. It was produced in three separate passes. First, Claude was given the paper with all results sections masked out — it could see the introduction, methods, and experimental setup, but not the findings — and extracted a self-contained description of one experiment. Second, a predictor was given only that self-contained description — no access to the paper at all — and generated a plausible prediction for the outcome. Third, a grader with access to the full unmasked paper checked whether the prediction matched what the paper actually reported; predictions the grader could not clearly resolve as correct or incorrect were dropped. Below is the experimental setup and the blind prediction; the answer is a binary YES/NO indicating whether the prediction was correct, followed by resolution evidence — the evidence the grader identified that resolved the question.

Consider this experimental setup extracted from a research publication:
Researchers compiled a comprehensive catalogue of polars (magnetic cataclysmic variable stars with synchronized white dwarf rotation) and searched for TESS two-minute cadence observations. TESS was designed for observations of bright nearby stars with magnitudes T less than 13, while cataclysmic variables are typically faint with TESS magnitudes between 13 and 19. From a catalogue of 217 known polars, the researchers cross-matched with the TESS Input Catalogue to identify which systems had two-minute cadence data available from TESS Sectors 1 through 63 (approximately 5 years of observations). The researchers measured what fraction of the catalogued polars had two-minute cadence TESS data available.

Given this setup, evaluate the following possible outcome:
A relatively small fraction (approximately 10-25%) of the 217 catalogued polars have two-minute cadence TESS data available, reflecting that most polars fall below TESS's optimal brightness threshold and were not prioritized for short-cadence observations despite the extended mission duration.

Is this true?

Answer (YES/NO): NO